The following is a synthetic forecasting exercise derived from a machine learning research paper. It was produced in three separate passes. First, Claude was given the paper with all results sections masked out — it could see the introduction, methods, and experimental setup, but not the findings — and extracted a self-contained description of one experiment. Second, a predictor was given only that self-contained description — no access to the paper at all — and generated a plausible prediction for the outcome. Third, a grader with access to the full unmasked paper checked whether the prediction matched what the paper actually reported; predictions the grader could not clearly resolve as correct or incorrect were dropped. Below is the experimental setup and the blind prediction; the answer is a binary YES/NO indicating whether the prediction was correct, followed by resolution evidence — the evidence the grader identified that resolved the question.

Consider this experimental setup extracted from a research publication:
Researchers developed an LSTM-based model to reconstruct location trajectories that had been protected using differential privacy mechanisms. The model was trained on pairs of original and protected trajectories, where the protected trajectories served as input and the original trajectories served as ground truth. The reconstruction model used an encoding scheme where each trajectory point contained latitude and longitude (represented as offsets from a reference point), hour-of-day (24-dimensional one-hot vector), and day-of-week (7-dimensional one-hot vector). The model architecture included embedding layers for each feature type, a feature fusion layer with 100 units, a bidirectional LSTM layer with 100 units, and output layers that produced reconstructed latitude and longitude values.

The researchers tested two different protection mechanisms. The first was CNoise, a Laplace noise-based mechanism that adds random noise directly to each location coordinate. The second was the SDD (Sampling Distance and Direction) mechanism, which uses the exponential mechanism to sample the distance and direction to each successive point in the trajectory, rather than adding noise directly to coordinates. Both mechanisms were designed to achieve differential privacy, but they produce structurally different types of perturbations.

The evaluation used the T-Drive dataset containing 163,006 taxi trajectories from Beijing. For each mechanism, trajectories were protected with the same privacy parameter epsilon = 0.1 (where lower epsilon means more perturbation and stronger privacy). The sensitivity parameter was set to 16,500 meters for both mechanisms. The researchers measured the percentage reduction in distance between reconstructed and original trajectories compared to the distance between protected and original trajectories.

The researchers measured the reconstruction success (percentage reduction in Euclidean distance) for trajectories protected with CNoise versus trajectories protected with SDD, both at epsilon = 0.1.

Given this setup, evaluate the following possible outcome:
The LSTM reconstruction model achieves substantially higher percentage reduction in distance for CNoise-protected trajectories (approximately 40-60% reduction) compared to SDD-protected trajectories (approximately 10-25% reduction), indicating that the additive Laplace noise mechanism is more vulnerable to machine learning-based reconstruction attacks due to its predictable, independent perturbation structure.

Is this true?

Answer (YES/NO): NO